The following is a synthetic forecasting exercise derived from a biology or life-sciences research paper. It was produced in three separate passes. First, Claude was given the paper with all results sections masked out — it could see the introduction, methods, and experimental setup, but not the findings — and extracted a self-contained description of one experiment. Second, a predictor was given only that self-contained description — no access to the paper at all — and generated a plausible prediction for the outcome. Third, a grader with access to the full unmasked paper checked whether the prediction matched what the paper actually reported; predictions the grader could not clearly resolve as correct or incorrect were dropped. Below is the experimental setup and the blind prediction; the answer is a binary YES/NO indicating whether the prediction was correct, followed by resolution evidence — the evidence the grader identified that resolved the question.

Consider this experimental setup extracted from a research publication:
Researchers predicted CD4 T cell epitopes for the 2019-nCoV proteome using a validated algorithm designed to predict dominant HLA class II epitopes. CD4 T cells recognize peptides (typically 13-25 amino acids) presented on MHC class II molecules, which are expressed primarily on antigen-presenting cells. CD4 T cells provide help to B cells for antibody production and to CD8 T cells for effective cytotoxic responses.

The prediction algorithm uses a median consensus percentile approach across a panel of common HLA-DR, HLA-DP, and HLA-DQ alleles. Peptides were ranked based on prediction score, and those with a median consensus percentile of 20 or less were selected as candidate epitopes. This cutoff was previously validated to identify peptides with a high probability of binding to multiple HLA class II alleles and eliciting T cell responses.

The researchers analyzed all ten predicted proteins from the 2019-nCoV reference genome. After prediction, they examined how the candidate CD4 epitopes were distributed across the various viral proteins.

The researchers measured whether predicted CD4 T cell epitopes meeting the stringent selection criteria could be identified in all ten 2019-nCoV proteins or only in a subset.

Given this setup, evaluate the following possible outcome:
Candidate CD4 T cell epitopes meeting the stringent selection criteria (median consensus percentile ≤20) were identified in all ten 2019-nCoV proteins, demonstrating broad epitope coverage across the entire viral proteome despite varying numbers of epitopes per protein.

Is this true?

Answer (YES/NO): YES